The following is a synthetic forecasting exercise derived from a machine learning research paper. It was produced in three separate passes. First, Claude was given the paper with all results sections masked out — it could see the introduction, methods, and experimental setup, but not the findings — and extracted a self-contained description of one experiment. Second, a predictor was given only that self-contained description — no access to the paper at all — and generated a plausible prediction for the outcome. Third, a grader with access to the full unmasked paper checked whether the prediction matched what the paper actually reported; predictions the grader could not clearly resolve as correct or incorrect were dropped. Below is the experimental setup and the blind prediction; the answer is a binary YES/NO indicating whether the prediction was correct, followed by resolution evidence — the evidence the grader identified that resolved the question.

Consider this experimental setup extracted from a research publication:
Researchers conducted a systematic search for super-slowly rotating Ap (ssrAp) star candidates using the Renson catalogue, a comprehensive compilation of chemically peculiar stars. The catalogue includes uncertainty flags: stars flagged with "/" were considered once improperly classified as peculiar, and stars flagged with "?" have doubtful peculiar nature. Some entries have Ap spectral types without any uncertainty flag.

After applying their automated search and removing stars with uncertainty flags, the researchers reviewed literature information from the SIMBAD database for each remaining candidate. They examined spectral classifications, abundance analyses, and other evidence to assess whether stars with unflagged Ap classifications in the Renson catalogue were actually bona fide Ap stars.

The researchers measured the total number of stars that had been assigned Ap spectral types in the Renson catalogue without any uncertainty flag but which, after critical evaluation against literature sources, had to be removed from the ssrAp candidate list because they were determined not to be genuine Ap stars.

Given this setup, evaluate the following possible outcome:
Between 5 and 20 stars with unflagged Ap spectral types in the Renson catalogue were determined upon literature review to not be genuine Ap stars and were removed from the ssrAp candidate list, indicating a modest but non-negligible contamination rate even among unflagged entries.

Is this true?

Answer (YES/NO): NO